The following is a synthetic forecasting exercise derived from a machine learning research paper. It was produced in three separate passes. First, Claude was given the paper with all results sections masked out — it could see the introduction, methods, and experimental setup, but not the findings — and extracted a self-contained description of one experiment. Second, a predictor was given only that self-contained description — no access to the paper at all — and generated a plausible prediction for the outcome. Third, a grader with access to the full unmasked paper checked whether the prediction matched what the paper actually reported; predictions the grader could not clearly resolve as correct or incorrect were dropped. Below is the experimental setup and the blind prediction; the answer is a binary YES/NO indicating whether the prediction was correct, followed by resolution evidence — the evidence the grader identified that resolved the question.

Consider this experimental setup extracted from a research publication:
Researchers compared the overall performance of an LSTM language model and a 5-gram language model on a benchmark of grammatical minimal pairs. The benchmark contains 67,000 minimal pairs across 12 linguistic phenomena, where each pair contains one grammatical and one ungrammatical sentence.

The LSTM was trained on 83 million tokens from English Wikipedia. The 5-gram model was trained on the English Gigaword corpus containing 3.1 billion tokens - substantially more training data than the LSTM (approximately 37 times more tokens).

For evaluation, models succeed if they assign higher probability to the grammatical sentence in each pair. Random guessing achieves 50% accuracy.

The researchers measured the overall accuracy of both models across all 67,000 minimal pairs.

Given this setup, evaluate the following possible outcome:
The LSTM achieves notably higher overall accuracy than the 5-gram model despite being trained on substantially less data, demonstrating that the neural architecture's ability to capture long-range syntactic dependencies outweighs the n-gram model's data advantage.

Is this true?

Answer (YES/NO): YES